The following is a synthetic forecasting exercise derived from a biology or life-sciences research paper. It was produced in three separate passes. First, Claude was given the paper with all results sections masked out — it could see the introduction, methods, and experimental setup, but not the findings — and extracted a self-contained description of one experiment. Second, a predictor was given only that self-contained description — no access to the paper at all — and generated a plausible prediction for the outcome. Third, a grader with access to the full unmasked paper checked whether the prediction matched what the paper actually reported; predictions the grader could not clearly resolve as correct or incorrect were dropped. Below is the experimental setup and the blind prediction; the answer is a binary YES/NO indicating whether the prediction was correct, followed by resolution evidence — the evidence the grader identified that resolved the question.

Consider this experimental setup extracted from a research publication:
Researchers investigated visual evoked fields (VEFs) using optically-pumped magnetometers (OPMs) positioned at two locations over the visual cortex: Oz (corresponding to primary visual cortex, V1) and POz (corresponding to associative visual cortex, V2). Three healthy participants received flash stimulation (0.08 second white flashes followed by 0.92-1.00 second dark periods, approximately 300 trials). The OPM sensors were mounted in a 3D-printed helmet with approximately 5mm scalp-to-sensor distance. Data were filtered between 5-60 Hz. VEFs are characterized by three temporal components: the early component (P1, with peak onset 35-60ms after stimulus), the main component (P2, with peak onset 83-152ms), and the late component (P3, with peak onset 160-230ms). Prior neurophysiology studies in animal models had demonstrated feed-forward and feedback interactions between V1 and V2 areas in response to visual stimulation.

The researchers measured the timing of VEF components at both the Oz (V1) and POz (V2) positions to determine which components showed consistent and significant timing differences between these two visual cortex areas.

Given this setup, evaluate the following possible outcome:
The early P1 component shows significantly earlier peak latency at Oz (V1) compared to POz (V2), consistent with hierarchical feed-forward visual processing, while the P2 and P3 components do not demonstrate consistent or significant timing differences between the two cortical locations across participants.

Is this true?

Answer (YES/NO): NO